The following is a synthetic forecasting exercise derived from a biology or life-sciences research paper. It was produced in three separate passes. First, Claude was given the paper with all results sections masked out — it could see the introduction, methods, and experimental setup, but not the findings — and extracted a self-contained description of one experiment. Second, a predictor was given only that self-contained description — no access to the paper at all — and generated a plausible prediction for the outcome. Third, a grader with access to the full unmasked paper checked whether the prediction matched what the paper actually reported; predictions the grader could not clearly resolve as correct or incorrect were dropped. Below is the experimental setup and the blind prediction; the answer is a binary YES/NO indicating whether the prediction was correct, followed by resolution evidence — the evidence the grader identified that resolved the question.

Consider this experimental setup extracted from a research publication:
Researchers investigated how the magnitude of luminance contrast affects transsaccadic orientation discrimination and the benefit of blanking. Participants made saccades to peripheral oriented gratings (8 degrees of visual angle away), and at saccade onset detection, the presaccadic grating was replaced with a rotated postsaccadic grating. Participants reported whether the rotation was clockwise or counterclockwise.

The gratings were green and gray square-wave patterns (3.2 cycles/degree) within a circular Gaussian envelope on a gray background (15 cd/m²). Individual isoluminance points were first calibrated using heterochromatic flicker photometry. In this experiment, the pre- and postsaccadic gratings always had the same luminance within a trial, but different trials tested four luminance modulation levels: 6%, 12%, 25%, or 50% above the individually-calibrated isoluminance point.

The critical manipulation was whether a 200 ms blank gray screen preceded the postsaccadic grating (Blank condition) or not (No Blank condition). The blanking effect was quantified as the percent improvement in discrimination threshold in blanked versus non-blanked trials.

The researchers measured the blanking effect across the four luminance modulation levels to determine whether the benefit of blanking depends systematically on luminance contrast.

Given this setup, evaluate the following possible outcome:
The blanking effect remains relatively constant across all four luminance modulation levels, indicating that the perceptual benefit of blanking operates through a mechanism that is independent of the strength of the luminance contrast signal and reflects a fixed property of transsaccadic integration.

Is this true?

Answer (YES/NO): YES